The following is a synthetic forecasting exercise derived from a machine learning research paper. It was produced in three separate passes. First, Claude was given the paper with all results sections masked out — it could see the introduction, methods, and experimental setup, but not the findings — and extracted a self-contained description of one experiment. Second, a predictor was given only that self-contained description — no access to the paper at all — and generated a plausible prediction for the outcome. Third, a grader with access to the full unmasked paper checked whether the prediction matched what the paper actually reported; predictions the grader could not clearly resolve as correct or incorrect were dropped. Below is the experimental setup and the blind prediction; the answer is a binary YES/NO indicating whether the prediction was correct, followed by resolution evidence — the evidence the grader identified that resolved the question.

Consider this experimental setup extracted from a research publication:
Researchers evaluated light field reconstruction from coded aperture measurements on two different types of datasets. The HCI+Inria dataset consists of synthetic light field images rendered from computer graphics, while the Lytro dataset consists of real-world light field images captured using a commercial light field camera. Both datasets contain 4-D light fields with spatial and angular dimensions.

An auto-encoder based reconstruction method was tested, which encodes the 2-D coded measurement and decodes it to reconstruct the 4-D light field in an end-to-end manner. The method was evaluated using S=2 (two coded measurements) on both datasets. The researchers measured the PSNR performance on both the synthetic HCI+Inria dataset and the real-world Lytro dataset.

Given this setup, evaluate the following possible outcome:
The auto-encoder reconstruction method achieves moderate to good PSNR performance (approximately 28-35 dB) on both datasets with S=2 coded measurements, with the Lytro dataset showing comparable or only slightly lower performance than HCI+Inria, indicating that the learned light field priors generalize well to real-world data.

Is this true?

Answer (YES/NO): NO